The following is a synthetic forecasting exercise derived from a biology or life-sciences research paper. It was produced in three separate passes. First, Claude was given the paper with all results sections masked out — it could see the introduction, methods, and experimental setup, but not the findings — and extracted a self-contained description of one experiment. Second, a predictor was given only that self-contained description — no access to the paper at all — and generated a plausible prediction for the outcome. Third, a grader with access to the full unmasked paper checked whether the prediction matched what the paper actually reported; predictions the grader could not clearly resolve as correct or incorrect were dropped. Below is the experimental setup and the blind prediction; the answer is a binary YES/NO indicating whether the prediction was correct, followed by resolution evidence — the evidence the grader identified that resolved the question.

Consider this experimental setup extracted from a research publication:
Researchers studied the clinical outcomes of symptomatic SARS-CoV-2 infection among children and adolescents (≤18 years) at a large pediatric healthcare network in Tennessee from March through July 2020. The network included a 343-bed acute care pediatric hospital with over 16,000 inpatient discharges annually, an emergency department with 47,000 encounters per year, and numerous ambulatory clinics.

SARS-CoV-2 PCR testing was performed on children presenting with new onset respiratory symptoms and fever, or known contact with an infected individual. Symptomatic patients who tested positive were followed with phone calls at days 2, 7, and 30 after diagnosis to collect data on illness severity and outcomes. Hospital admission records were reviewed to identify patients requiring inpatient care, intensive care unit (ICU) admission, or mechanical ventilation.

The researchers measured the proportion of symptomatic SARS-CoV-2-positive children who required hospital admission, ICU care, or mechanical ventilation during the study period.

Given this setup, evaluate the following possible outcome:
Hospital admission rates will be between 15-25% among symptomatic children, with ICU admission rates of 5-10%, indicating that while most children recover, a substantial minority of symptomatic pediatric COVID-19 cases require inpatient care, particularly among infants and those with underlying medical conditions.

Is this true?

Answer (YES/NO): NO